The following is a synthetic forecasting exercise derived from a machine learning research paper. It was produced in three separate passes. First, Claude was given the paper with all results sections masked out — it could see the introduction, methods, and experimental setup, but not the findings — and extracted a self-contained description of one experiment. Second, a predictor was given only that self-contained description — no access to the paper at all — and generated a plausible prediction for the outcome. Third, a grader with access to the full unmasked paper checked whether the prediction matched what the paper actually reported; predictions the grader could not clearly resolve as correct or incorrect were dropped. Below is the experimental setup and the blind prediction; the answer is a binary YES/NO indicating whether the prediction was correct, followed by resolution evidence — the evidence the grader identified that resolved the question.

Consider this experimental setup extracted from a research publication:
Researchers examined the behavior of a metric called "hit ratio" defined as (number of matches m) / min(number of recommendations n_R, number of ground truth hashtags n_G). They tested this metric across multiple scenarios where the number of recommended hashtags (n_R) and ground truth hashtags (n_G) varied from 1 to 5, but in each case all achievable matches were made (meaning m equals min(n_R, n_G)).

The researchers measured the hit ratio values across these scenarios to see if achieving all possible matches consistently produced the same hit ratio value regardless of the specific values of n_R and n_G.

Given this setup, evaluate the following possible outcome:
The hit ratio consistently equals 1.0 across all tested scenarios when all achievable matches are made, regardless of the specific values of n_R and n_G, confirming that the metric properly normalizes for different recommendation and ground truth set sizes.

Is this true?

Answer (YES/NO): YES